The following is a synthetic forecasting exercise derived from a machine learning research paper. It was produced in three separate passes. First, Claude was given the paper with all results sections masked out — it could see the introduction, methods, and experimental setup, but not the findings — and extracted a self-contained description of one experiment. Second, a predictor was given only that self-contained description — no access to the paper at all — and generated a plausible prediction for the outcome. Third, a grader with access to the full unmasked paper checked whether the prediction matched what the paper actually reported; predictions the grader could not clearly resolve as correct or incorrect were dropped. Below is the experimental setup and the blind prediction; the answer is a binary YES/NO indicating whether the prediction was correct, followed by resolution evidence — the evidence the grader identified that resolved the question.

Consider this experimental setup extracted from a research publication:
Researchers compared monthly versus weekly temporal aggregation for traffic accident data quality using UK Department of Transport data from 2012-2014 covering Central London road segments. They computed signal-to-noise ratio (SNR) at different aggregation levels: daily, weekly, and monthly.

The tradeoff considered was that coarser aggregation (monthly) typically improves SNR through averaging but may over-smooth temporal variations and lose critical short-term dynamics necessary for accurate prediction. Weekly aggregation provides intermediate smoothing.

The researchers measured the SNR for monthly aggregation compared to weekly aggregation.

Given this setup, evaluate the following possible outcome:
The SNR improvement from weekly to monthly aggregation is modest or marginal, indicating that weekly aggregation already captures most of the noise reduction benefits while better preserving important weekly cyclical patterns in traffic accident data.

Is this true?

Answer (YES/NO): NO